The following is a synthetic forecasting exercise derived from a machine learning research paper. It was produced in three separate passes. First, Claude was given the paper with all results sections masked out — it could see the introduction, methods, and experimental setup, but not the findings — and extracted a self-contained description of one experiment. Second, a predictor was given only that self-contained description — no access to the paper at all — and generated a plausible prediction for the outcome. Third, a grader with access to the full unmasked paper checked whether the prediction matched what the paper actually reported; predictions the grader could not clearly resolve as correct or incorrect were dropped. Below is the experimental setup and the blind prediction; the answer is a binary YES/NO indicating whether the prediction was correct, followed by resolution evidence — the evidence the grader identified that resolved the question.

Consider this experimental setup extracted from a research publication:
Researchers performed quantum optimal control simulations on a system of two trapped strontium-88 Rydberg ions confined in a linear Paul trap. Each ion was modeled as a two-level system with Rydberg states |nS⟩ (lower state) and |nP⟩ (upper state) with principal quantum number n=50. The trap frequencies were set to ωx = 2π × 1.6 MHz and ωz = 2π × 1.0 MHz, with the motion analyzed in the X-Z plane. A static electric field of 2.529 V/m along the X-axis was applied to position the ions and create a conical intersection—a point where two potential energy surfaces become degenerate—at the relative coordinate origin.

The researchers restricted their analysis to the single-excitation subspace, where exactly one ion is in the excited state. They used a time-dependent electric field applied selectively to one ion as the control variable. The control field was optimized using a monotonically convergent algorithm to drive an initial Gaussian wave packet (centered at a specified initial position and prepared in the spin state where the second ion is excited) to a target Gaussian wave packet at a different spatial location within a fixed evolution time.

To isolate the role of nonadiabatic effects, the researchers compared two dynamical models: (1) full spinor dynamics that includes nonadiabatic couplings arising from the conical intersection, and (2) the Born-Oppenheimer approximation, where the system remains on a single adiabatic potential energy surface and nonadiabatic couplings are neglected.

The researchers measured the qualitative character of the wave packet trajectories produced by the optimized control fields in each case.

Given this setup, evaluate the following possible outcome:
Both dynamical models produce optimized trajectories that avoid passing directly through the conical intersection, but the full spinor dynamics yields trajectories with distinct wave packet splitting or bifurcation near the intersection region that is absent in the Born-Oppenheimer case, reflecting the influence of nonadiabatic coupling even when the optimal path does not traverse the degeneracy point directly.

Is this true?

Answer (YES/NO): NO